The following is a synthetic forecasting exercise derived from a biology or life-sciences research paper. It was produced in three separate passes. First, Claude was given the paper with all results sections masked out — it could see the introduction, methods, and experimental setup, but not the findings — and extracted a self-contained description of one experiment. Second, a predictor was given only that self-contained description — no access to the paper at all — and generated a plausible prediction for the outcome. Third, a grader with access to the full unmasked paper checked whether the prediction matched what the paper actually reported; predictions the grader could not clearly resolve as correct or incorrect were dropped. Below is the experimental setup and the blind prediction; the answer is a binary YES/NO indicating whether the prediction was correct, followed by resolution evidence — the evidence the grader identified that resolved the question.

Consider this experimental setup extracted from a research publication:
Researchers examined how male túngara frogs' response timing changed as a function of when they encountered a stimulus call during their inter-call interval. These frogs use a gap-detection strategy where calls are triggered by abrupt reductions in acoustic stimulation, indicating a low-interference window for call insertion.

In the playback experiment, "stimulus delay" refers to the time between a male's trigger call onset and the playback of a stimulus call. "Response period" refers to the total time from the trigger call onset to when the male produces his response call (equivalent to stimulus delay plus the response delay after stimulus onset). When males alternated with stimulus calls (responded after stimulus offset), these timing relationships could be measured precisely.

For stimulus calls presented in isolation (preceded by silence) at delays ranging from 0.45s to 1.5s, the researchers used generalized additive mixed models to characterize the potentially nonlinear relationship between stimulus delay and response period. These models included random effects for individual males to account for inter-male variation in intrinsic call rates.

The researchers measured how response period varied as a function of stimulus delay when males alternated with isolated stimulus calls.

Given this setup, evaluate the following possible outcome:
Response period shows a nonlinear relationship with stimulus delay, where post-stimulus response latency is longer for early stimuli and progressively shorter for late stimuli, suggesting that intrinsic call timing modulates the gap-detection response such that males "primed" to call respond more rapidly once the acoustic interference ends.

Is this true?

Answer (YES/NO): NO